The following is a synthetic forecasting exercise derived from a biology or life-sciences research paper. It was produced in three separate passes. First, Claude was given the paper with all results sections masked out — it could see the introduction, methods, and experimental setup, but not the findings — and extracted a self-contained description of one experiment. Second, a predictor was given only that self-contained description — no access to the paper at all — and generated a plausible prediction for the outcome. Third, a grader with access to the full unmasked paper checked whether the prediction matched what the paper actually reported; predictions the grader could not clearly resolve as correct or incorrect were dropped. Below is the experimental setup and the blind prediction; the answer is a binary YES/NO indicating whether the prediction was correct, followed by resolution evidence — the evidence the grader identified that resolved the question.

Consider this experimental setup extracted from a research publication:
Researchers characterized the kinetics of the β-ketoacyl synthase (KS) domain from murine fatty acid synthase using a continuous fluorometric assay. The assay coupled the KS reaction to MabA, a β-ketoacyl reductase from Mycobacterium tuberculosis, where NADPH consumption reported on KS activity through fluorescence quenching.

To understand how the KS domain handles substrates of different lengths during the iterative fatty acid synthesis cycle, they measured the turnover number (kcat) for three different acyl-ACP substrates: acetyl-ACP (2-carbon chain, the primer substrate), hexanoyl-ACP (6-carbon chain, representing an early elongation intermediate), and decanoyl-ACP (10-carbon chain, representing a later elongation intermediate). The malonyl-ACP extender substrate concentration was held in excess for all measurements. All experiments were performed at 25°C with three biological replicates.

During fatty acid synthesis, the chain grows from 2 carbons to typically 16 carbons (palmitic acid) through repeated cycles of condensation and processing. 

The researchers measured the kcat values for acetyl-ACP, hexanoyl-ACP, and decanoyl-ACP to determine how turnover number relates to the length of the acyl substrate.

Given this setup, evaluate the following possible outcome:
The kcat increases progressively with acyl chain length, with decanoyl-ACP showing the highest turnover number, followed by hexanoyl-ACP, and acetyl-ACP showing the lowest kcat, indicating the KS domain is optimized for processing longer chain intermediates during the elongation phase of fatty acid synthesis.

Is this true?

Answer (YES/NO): YES